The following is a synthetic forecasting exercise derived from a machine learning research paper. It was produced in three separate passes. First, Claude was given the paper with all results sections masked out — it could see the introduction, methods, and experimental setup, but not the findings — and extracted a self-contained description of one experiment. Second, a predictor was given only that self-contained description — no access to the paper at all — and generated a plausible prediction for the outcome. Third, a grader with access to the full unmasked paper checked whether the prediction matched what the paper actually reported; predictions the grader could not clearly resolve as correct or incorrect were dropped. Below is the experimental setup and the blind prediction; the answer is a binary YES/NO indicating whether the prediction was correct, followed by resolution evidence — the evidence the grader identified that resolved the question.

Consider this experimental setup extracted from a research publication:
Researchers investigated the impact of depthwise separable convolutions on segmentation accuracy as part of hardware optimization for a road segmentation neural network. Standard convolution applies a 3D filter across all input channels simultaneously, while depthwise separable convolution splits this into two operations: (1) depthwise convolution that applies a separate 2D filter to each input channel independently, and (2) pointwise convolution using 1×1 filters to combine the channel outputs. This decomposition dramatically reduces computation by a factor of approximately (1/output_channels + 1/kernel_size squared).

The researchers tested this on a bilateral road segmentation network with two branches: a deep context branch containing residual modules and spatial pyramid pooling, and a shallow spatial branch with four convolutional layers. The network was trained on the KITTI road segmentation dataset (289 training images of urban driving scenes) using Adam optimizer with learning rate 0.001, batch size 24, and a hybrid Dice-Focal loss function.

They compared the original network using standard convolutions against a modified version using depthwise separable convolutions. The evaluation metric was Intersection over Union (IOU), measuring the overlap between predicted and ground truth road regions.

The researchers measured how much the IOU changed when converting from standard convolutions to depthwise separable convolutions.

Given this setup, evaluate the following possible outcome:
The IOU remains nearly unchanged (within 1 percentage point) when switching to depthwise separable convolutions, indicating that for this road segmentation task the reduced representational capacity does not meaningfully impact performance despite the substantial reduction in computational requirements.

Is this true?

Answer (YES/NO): NO